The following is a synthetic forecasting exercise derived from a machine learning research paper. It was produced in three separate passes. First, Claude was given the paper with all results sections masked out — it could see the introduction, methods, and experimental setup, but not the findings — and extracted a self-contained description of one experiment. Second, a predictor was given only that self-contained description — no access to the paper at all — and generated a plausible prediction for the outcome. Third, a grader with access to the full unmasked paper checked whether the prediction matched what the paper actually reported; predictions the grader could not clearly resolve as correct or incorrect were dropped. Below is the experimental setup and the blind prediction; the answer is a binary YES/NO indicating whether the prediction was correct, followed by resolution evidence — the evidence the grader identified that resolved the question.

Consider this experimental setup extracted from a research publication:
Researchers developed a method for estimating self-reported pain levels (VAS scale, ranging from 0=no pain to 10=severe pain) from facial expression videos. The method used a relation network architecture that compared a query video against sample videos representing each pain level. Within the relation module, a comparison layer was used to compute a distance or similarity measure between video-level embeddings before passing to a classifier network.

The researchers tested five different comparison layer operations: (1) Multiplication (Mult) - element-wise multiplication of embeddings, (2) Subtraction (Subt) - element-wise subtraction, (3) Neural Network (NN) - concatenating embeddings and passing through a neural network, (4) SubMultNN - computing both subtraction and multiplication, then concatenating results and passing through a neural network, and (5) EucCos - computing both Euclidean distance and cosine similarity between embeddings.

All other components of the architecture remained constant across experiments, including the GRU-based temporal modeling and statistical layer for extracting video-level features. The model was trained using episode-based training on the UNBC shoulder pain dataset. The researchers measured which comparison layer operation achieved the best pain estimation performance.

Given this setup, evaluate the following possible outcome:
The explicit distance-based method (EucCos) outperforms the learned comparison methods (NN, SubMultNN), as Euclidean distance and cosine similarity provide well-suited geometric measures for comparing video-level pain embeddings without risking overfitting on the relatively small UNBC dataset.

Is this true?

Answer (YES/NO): YES